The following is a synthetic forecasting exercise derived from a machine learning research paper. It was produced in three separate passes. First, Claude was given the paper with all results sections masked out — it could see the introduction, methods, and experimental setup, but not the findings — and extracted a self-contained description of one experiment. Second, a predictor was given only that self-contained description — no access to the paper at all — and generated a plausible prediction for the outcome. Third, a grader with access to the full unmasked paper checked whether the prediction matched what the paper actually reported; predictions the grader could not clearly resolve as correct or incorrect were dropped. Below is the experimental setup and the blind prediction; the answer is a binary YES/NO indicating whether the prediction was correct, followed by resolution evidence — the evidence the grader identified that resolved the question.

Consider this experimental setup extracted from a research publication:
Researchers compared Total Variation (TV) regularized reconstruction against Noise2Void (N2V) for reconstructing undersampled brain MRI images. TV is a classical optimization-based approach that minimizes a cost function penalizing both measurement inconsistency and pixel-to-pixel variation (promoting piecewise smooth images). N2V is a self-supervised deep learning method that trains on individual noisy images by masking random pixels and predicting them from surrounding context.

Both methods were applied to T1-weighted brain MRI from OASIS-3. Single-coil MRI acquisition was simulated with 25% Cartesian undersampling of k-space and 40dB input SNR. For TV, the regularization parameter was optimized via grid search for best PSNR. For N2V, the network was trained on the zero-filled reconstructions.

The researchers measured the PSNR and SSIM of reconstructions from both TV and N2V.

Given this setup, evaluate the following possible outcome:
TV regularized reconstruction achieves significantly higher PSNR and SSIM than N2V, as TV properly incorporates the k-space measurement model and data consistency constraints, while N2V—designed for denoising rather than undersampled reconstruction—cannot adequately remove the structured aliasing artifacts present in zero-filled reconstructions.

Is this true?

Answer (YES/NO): YES